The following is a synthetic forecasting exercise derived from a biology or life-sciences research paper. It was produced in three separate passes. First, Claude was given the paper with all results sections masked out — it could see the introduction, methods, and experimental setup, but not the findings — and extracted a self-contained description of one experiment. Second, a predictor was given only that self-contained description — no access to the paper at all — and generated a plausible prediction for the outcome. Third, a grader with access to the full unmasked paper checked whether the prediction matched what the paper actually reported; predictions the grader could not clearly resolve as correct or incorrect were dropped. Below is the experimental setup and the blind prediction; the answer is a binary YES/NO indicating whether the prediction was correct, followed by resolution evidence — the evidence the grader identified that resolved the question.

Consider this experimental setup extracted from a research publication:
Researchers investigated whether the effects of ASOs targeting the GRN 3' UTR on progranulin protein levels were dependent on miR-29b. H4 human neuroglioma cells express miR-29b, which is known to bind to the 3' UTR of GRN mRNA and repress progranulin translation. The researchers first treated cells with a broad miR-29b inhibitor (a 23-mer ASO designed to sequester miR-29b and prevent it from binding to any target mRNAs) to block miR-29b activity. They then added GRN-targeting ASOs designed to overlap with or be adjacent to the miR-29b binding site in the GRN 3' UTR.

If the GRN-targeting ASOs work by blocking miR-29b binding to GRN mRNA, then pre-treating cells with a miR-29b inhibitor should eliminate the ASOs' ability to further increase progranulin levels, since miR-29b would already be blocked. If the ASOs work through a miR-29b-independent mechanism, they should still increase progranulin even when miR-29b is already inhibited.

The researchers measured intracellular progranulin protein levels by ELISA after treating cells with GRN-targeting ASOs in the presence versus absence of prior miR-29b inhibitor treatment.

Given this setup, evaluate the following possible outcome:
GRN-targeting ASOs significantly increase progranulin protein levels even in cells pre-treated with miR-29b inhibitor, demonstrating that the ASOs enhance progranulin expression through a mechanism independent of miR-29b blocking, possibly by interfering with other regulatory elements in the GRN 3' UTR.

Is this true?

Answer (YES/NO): NO